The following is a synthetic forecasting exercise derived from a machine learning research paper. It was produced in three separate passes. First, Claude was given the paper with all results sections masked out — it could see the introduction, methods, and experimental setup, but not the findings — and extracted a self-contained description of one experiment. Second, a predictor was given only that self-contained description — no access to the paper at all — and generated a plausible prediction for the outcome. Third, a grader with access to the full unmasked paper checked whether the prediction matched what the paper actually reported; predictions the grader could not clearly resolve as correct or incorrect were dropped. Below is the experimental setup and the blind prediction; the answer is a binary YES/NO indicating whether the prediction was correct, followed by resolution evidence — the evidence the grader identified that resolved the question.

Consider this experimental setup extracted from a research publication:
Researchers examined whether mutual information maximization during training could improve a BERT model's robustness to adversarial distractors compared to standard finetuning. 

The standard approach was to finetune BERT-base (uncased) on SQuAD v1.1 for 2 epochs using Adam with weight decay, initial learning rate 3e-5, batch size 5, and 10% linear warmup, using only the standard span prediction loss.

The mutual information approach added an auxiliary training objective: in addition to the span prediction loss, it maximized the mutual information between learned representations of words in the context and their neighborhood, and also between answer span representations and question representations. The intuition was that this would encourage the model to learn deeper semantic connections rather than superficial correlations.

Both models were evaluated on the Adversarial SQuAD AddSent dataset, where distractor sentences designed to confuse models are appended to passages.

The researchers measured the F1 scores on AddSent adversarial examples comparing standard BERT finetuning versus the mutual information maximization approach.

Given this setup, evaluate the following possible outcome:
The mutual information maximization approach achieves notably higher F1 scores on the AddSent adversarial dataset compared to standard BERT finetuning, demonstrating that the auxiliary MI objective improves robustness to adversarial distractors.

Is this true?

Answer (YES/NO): NO